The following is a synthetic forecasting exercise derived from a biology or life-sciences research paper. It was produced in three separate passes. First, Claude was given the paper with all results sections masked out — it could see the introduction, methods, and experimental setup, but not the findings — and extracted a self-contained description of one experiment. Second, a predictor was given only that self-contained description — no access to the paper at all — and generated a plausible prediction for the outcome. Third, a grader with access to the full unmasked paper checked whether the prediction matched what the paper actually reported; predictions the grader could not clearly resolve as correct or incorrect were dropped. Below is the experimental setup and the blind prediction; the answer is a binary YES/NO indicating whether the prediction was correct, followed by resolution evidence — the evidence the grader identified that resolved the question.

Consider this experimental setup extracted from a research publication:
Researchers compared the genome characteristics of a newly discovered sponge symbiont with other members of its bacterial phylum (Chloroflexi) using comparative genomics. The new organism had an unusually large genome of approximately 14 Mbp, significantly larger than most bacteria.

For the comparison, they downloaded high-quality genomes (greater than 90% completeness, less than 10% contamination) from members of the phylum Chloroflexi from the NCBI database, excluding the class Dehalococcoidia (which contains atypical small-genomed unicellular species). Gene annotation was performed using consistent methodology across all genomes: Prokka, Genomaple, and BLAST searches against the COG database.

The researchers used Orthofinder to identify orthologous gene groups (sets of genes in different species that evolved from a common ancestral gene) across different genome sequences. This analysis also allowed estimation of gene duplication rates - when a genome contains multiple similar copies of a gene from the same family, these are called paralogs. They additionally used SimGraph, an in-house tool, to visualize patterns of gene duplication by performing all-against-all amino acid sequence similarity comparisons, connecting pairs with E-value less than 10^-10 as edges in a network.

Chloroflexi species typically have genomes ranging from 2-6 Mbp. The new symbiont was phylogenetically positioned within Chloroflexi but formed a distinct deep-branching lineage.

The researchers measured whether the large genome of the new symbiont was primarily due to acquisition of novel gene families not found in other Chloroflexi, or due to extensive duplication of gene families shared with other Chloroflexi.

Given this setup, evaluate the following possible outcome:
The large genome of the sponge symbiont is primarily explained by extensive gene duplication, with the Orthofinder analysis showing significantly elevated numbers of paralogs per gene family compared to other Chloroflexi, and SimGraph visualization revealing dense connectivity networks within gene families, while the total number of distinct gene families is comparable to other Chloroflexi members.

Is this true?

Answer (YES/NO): YES